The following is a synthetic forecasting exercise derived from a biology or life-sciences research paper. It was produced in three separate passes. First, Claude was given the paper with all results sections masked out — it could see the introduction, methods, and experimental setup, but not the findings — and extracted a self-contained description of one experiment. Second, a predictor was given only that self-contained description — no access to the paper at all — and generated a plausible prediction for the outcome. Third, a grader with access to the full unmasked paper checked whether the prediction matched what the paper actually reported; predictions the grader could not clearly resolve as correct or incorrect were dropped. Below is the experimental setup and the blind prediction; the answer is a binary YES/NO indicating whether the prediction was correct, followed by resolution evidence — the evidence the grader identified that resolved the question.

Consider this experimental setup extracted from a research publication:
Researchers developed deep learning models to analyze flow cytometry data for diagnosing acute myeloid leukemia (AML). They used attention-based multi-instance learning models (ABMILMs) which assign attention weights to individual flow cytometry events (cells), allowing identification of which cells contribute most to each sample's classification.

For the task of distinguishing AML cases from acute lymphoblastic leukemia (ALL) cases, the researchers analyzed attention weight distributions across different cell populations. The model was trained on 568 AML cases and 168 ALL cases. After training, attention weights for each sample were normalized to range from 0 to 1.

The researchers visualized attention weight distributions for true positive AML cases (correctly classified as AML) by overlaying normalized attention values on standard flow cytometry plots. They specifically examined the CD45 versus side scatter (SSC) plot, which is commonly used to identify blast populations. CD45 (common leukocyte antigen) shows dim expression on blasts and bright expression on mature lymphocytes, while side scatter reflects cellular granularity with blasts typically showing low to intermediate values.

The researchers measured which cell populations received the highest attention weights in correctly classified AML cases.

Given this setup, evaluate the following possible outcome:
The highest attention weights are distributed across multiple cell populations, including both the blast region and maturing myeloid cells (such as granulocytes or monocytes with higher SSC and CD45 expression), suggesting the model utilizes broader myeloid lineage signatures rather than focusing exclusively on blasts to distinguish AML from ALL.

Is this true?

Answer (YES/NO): YES